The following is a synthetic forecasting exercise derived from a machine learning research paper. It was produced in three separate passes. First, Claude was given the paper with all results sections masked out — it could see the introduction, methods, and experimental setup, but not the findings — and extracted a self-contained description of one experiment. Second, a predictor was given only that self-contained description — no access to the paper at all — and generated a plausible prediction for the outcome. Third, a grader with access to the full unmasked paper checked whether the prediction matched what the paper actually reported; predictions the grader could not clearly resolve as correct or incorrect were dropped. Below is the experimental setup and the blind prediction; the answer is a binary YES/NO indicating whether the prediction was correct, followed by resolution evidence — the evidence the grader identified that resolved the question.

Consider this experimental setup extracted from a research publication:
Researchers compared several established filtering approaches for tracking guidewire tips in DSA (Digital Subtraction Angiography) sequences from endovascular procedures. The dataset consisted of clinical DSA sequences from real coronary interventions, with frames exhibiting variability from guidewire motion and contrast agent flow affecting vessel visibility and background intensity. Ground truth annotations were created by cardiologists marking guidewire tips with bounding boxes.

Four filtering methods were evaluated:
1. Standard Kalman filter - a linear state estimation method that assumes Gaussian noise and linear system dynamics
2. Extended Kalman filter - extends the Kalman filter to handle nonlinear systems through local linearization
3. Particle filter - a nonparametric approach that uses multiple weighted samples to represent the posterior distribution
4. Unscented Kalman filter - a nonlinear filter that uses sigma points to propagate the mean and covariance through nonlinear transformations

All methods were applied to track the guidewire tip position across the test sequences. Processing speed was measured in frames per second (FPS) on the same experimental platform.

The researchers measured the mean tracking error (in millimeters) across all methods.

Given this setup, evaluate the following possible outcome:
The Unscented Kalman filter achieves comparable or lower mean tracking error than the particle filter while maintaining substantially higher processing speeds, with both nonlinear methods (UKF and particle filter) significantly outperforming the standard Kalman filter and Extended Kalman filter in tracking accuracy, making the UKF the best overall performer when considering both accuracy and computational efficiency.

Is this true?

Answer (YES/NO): NO